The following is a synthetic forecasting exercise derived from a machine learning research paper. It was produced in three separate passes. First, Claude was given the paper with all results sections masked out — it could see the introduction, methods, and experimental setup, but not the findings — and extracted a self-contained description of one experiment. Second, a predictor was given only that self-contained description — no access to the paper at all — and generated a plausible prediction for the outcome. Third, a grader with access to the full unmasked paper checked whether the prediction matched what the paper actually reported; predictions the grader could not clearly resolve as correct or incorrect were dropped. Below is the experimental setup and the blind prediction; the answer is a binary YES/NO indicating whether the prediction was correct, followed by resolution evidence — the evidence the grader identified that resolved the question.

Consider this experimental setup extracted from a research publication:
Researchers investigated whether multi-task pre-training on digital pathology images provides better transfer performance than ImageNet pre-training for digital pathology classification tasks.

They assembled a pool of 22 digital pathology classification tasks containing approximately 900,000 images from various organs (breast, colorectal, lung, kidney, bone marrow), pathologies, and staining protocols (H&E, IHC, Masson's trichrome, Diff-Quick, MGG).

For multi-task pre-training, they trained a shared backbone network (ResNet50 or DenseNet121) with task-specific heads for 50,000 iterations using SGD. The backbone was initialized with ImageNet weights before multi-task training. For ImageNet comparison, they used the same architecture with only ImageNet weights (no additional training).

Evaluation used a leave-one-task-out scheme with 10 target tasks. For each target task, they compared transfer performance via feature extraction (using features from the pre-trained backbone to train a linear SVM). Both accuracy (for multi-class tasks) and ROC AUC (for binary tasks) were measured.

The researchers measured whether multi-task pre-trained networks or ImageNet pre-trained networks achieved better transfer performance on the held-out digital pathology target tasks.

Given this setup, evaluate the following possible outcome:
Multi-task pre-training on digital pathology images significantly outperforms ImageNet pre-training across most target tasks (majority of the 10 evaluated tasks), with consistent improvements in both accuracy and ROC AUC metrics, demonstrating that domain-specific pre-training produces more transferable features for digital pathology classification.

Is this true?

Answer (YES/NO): NO